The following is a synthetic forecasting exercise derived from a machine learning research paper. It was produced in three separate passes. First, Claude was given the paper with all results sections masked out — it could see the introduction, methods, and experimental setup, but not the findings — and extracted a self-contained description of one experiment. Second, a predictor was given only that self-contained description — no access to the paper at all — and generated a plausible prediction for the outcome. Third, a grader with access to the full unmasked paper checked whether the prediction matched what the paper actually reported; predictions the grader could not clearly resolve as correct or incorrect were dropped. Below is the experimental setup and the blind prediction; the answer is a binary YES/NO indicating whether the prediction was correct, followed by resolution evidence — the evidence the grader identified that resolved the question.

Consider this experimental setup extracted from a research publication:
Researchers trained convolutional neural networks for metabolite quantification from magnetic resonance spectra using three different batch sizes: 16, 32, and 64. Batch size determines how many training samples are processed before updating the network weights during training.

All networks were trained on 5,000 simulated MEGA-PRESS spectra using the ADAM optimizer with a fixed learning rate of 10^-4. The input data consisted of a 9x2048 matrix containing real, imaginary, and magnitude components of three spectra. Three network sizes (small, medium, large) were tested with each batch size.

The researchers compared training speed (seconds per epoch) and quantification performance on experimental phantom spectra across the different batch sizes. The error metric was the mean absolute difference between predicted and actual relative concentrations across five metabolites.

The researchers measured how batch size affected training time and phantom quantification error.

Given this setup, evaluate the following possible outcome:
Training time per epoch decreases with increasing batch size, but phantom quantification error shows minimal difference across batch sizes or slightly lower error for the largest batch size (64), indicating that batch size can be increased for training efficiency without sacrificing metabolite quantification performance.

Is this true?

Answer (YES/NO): NO